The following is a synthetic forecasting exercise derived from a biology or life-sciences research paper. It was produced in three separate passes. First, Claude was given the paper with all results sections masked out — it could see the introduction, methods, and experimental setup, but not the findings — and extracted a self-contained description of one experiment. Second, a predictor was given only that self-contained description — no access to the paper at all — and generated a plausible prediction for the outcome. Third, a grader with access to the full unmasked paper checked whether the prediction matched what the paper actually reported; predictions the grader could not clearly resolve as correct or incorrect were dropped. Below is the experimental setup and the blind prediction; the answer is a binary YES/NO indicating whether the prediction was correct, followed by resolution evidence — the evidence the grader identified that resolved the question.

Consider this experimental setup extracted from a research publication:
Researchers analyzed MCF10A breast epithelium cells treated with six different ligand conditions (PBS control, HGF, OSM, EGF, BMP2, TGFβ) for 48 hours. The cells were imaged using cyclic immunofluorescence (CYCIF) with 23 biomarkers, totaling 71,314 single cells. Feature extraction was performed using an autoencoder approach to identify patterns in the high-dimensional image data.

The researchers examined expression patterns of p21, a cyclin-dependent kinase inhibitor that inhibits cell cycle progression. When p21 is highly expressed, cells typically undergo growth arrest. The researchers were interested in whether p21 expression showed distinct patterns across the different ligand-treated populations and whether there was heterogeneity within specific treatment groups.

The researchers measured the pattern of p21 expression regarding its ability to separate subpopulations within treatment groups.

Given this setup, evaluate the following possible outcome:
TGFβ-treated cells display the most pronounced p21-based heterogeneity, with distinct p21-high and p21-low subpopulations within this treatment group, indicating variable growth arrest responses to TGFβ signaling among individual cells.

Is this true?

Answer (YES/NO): NO